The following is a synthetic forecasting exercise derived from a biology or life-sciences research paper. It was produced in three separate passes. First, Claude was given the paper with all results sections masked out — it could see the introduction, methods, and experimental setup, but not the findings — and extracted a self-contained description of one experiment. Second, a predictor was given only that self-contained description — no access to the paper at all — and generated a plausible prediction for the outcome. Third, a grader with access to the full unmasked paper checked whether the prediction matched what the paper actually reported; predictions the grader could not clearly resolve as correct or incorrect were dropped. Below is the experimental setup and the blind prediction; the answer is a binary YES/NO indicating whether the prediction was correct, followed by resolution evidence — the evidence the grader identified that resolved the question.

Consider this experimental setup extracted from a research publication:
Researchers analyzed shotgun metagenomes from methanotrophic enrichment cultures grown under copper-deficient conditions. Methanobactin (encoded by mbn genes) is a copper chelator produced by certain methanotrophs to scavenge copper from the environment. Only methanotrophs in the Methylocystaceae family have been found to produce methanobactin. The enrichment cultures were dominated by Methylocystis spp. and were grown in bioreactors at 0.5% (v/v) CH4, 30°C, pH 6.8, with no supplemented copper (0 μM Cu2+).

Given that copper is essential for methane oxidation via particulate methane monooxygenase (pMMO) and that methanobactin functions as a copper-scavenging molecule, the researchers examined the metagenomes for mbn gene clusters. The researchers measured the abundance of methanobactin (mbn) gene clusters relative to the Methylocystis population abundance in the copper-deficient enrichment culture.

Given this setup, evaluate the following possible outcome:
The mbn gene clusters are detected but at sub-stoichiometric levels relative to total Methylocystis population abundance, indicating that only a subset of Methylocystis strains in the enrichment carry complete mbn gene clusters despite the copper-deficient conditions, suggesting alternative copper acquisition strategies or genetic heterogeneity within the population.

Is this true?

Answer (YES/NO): YES